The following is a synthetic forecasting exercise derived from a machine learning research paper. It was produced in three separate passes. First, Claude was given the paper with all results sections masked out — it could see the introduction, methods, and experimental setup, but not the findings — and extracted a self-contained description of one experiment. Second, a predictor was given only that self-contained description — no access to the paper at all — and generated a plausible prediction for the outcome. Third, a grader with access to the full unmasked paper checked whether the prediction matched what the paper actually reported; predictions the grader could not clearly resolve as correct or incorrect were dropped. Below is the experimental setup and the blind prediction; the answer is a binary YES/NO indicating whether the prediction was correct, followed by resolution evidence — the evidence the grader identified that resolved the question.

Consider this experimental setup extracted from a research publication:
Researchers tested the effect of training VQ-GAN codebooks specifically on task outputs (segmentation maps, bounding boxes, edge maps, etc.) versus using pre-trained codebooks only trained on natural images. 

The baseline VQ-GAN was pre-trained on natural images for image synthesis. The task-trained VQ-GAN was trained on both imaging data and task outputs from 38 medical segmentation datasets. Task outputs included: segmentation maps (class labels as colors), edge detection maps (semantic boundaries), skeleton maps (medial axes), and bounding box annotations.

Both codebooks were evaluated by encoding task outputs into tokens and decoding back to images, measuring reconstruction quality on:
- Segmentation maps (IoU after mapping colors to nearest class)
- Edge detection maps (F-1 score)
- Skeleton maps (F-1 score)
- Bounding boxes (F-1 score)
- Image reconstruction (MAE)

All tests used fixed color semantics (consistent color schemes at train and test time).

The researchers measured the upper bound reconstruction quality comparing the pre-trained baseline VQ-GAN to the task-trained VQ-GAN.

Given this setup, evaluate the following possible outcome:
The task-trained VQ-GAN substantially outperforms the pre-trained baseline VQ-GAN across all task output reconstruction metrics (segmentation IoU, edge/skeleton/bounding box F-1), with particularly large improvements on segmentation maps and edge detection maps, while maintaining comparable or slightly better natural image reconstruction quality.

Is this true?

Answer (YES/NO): NO